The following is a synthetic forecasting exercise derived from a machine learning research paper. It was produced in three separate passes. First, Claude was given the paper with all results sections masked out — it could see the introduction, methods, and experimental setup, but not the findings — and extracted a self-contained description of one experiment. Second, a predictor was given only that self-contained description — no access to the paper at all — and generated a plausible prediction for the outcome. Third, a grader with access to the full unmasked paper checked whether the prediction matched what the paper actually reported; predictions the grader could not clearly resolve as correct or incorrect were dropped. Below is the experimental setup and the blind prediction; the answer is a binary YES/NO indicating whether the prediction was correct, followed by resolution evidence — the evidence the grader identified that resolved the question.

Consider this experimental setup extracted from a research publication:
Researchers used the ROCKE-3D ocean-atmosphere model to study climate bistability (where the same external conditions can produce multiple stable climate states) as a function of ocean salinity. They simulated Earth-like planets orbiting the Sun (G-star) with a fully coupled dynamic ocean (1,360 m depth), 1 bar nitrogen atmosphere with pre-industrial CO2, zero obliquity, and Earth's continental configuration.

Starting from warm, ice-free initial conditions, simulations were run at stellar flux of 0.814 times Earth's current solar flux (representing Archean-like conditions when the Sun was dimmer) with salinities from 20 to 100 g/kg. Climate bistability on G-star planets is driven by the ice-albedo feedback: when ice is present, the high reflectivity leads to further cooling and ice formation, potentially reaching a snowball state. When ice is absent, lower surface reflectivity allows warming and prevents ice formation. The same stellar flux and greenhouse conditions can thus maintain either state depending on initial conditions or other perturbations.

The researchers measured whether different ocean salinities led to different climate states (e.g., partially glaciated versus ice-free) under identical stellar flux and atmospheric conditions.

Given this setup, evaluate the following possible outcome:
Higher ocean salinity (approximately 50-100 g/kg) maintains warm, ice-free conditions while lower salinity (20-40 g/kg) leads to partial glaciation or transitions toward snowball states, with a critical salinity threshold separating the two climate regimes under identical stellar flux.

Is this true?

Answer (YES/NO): NO